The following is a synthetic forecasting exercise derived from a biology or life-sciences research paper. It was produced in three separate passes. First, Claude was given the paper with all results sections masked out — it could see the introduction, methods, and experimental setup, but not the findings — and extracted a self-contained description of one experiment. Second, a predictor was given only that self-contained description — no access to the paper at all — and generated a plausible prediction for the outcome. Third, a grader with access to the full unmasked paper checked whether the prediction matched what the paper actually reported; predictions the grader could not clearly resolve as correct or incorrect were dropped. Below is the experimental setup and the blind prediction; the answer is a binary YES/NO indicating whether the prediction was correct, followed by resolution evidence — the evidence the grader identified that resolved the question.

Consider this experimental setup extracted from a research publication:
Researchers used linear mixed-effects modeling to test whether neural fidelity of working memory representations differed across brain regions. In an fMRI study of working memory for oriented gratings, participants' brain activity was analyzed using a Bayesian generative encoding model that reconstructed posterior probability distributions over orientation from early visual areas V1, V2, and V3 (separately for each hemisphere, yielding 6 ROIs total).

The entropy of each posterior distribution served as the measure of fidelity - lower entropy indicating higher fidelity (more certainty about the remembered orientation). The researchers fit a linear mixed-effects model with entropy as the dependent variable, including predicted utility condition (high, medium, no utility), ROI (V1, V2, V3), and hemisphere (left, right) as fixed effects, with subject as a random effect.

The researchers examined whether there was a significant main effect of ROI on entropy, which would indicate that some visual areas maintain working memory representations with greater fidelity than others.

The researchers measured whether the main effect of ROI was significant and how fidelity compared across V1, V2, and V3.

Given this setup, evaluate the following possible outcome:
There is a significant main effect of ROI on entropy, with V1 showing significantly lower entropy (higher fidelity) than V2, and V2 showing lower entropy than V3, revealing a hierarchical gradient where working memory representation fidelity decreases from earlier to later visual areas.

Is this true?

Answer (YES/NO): NO